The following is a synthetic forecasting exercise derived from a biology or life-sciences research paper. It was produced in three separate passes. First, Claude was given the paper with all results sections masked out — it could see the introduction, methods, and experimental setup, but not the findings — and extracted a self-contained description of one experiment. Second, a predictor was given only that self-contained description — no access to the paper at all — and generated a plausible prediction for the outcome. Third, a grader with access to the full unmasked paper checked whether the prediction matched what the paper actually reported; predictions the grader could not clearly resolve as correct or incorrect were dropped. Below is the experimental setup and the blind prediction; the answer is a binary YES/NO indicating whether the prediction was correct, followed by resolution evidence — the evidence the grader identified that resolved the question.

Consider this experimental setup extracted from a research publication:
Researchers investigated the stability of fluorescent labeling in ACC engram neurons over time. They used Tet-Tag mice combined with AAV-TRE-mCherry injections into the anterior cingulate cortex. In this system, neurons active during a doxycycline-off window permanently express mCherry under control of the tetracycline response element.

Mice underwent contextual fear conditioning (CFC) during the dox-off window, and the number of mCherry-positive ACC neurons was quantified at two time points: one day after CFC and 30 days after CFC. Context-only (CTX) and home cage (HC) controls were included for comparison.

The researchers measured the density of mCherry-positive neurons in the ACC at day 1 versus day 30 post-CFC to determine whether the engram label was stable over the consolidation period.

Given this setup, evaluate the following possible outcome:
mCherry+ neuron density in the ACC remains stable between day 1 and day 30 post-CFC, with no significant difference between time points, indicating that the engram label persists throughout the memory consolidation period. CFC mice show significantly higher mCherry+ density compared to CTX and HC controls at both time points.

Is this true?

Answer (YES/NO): YES